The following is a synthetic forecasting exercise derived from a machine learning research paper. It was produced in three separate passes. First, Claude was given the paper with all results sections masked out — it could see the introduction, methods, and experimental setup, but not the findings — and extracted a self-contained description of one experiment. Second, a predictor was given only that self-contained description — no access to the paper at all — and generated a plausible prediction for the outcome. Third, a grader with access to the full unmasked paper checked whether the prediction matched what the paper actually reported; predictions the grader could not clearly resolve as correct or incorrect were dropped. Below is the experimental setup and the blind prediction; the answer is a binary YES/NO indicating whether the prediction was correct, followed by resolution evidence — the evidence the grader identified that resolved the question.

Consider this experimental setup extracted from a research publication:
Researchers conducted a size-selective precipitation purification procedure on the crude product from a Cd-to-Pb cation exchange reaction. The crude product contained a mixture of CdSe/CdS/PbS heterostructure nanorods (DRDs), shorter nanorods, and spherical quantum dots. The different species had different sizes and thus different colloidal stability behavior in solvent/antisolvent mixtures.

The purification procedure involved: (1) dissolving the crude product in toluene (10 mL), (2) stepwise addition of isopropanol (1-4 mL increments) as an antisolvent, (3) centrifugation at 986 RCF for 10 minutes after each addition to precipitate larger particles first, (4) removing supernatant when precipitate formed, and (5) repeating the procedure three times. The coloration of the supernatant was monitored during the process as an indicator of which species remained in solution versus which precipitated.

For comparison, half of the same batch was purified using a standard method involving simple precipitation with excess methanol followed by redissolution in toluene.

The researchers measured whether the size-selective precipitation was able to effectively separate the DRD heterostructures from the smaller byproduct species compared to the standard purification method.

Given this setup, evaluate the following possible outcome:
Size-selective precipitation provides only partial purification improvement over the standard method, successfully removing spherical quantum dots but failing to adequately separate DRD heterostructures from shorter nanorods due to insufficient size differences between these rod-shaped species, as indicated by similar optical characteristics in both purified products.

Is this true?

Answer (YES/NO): NO